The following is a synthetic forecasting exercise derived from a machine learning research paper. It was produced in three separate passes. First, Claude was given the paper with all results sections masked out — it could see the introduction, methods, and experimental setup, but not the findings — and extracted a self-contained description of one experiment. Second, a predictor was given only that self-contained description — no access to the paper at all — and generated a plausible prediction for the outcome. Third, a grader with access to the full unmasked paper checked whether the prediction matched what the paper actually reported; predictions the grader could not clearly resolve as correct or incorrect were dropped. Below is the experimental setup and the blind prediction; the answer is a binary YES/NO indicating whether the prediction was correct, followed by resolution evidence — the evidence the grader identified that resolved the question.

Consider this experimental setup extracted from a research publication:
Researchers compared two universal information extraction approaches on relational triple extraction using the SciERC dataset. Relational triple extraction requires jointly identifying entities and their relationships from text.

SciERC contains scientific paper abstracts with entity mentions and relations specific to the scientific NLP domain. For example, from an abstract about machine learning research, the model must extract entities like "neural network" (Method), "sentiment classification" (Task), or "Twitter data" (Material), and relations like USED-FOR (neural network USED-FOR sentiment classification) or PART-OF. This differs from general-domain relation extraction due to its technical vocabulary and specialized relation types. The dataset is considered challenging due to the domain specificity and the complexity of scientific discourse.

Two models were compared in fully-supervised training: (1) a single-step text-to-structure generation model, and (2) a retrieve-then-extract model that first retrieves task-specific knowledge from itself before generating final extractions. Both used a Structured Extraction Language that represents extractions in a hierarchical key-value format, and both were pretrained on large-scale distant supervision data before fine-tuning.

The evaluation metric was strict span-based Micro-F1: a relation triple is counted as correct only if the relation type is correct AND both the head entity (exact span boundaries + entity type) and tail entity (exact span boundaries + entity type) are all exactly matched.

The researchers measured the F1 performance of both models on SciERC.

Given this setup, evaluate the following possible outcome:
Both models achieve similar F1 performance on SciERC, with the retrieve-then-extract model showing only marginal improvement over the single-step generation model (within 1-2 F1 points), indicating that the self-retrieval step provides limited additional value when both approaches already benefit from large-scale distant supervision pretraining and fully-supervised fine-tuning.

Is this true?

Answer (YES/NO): YES